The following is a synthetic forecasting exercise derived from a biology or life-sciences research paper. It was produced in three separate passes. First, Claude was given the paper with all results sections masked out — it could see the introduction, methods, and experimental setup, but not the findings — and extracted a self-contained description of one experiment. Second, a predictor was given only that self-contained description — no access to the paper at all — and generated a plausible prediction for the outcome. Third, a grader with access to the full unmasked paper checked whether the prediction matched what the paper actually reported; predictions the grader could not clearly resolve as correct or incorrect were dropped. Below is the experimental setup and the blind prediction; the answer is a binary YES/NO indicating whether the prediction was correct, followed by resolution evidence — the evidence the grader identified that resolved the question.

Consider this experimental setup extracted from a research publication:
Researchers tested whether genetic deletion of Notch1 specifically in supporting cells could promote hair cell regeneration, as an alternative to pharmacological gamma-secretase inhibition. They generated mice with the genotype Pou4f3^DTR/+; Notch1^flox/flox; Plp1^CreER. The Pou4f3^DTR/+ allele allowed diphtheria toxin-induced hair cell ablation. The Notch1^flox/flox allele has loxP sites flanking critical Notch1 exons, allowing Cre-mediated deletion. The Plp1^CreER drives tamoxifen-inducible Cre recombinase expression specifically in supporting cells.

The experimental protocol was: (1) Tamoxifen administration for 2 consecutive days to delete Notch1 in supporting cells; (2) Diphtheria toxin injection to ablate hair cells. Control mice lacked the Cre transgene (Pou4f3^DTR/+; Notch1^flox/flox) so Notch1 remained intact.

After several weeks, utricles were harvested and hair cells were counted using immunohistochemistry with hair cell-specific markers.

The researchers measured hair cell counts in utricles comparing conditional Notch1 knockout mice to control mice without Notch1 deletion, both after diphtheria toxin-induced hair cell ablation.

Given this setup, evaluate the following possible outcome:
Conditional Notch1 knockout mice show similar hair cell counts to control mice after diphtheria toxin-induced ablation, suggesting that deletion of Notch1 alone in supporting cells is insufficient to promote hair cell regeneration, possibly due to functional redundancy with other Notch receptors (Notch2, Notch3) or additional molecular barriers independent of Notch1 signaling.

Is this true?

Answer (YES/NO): NO